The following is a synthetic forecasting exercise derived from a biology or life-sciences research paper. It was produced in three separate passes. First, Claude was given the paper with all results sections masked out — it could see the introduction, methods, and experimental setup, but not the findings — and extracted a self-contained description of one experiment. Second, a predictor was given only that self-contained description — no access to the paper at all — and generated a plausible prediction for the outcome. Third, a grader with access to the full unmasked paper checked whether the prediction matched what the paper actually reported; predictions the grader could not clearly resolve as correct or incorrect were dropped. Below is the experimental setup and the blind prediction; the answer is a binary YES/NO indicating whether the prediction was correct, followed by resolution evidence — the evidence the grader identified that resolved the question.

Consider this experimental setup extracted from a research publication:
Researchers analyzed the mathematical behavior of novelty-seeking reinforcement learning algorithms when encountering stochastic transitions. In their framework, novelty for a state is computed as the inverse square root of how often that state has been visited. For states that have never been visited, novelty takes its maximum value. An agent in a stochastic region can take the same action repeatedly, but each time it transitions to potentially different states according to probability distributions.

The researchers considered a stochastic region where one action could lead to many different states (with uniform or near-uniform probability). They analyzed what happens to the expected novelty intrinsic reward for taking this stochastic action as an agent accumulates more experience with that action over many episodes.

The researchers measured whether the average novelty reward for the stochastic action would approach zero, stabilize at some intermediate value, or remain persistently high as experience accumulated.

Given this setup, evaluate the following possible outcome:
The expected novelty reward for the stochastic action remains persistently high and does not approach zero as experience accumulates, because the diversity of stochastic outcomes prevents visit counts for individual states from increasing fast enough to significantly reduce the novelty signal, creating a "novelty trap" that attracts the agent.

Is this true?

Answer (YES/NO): YES